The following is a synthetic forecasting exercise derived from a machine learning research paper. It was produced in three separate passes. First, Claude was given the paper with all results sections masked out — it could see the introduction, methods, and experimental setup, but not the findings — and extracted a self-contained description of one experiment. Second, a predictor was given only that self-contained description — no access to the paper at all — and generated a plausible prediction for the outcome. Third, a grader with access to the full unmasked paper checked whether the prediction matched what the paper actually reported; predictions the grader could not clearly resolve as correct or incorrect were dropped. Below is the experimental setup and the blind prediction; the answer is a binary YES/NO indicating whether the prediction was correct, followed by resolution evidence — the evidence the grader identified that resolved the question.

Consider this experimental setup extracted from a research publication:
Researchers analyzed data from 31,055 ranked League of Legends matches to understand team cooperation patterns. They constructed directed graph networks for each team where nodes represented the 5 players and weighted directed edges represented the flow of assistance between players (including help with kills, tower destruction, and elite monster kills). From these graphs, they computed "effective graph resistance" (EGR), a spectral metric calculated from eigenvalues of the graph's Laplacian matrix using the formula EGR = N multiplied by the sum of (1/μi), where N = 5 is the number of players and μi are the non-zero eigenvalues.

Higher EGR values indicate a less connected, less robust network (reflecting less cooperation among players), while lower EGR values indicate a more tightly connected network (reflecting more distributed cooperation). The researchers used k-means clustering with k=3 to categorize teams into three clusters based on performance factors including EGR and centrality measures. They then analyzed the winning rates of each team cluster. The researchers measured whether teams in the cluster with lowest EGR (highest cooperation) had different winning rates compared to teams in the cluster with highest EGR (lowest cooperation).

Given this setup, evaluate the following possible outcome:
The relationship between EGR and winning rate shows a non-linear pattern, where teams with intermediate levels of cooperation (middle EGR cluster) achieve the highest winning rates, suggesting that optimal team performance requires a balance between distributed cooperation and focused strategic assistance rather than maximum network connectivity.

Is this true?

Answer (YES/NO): NO